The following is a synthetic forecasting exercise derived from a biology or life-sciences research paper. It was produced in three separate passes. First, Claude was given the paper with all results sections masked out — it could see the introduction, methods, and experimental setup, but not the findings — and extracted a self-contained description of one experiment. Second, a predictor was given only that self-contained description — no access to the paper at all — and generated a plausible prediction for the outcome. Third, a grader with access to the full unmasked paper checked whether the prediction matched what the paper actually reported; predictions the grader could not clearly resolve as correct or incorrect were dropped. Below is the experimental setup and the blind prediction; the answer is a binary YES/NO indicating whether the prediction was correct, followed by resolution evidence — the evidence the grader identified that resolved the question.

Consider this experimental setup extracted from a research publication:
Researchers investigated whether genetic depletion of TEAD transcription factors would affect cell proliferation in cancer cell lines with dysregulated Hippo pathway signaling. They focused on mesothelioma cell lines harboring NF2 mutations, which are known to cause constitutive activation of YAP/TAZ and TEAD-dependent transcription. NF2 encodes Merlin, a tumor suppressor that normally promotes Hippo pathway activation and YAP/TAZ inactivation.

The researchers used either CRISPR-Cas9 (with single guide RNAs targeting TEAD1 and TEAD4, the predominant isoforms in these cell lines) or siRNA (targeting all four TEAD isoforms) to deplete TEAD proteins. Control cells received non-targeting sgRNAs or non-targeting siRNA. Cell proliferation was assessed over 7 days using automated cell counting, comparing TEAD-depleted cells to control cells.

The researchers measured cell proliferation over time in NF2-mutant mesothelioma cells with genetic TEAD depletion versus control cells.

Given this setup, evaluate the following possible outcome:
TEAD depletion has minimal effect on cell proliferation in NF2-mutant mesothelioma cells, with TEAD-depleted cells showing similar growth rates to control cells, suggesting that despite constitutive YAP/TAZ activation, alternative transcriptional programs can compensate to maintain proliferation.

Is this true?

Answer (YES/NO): NO